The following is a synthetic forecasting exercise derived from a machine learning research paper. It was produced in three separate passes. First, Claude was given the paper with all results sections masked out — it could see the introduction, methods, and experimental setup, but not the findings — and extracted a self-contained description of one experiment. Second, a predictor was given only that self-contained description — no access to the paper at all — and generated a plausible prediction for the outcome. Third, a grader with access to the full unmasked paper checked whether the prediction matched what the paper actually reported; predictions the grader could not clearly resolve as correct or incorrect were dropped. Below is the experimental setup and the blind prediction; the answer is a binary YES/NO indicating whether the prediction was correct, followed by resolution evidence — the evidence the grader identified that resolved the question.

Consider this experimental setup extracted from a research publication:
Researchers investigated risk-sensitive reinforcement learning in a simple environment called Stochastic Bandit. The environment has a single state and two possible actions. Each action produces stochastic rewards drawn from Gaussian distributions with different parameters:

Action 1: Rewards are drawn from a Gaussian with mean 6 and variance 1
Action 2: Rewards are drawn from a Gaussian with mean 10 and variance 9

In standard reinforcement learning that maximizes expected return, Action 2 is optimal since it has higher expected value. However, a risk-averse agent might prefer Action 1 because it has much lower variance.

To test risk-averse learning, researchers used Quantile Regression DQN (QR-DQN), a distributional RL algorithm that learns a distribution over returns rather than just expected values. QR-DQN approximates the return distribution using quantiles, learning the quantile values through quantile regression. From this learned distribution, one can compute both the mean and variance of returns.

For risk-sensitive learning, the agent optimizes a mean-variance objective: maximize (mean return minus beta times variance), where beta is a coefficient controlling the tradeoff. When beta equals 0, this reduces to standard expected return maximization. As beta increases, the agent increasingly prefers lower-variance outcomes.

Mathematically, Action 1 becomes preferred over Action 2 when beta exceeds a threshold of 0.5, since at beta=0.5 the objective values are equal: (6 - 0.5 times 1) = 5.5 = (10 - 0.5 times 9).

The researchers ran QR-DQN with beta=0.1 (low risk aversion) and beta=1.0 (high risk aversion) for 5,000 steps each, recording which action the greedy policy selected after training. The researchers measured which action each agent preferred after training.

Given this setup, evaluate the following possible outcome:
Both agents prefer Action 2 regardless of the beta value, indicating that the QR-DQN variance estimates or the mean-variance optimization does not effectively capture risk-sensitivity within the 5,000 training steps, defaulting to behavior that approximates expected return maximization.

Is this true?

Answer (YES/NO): NO